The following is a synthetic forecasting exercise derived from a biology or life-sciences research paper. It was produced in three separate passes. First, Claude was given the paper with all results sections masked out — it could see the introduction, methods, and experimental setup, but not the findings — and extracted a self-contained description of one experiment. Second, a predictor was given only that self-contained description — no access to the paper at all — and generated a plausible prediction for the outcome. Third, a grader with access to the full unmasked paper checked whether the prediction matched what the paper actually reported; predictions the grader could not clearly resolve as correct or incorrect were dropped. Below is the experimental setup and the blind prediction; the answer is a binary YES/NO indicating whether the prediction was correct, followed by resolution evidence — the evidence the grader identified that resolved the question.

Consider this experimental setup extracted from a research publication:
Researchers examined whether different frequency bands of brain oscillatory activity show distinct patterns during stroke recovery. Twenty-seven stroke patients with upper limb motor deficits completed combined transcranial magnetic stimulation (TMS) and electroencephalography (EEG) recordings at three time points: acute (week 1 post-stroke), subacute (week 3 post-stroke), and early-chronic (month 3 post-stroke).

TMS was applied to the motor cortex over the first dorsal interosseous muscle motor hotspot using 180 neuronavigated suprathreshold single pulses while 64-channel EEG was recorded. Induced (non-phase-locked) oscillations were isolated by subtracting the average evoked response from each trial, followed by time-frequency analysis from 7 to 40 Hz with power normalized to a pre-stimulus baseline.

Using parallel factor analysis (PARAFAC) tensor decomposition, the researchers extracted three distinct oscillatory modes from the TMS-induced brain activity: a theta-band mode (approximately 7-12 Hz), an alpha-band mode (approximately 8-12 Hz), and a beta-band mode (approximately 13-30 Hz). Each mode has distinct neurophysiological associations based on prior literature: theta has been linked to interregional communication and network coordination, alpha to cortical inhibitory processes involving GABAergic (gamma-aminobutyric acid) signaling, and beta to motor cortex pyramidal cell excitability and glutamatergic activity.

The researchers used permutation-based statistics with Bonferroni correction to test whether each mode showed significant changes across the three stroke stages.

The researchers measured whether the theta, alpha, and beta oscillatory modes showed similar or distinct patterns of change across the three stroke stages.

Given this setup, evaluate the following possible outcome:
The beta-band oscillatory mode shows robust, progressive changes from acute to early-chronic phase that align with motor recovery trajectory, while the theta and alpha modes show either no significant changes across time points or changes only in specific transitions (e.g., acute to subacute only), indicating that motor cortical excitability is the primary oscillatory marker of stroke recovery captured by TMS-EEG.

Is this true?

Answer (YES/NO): NO